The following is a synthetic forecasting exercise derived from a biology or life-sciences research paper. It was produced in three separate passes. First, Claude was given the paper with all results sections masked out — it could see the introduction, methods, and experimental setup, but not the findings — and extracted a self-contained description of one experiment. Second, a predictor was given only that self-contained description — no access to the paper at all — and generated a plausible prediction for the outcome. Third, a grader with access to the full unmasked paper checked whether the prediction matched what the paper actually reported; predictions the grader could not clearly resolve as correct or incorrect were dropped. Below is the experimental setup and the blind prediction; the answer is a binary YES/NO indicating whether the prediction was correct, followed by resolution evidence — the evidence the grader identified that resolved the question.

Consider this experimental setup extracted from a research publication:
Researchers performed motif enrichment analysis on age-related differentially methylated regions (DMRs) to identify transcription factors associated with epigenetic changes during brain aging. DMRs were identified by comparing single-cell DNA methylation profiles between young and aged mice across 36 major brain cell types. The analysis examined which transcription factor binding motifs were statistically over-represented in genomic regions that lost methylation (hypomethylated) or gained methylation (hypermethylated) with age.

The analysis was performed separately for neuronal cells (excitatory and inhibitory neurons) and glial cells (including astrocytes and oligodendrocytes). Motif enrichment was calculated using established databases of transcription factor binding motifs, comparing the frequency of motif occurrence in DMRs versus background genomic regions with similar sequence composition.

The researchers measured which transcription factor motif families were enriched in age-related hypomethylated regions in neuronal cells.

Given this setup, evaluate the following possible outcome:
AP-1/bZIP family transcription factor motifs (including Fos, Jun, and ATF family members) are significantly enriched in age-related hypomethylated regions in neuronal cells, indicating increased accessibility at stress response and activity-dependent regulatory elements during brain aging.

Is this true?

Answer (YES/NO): YES